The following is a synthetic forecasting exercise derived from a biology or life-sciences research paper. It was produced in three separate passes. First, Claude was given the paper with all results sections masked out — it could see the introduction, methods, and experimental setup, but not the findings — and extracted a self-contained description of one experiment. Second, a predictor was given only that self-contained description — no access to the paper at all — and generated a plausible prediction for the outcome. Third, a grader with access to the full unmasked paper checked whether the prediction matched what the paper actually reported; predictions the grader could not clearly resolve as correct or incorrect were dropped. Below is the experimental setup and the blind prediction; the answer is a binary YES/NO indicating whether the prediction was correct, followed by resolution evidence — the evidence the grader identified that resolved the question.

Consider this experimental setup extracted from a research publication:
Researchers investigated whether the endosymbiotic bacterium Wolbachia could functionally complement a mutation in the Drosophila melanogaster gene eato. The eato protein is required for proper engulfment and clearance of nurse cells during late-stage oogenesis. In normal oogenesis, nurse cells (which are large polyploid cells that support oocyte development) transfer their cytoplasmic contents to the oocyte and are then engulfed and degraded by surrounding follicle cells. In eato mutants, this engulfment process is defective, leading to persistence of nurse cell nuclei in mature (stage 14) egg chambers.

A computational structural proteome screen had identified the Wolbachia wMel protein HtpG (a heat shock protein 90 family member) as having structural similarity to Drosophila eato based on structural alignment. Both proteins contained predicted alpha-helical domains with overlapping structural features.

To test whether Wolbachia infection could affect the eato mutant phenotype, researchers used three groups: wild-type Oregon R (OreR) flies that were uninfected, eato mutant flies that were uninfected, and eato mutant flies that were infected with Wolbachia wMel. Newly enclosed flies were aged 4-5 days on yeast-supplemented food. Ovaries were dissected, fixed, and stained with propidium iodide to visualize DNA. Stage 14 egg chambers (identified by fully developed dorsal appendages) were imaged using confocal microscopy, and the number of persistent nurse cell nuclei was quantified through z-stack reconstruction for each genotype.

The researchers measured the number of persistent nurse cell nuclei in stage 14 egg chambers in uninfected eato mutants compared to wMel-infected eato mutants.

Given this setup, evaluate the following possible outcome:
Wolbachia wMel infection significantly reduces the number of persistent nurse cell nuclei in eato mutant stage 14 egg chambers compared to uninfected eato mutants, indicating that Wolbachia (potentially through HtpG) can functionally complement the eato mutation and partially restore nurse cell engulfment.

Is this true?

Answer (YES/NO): YES